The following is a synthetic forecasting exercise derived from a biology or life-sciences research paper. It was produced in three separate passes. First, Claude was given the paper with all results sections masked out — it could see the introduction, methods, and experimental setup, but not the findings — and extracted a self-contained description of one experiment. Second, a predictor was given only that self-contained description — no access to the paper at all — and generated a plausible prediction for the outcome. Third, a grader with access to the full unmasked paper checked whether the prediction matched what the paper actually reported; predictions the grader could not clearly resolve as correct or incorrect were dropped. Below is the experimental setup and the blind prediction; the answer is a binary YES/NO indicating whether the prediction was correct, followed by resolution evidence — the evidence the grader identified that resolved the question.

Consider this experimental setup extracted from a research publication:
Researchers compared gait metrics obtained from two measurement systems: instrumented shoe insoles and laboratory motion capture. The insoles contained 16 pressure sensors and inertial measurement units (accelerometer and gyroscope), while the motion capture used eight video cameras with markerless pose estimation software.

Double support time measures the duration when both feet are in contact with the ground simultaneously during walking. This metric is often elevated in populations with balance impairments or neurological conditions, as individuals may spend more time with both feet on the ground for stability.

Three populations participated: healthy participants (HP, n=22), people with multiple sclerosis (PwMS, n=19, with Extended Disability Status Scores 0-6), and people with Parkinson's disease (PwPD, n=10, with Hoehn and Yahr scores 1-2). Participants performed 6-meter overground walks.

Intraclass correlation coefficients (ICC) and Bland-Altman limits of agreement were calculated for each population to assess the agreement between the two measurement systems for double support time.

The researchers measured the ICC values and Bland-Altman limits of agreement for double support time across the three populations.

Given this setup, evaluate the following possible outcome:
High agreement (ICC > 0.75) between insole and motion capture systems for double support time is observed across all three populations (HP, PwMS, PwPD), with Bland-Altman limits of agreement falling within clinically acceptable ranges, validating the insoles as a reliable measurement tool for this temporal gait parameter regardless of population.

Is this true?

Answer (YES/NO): YES